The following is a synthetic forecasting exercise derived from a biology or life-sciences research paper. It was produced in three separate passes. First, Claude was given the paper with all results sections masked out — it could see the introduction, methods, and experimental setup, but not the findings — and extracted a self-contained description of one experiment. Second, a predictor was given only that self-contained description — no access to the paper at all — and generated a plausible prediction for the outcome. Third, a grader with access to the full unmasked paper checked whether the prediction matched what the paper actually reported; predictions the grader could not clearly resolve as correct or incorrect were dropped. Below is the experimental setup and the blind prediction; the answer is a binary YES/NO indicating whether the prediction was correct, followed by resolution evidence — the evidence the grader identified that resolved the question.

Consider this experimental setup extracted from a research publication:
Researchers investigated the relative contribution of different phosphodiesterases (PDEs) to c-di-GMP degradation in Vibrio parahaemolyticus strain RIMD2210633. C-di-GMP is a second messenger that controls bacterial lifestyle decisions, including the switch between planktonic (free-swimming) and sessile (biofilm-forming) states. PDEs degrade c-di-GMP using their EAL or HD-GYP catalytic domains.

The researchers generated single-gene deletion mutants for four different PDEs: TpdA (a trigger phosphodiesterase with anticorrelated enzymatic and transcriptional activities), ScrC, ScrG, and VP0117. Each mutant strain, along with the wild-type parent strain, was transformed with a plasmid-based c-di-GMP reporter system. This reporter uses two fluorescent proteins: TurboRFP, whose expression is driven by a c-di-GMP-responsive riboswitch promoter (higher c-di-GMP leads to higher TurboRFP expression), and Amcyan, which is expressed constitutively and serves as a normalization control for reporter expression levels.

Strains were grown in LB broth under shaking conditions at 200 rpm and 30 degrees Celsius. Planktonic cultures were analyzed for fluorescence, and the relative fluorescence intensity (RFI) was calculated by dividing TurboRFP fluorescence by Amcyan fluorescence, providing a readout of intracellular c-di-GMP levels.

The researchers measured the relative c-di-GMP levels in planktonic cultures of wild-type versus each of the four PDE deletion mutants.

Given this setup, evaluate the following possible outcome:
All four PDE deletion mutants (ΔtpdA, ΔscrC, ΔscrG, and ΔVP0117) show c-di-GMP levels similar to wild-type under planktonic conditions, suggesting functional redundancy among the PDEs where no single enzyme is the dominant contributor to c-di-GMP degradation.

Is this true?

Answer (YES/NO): NO